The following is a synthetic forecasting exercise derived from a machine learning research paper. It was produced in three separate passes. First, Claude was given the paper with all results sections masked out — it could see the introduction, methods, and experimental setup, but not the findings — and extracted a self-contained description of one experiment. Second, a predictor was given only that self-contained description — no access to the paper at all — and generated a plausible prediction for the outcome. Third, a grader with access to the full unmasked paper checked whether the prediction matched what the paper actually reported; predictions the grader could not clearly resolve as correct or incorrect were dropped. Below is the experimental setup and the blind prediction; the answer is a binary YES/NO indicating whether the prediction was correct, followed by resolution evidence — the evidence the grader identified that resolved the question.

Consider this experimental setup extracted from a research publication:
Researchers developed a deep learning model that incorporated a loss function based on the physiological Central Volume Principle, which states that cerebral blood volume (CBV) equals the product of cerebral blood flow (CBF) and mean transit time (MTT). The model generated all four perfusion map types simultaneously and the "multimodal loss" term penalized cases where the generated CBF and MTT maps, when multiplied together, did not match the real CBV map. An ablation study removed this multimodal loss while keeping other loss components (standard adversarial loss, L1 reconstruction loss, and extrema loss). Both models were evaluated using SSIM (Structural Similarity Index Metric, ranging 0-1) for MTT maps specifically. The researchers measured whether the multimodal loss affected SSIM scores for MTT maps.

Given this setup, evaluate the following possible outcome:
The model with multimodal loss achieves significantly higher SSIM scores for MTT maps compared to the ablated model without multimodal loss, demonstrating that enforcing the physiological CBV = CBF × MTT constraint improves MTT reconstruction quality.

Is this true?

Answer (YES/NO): NO